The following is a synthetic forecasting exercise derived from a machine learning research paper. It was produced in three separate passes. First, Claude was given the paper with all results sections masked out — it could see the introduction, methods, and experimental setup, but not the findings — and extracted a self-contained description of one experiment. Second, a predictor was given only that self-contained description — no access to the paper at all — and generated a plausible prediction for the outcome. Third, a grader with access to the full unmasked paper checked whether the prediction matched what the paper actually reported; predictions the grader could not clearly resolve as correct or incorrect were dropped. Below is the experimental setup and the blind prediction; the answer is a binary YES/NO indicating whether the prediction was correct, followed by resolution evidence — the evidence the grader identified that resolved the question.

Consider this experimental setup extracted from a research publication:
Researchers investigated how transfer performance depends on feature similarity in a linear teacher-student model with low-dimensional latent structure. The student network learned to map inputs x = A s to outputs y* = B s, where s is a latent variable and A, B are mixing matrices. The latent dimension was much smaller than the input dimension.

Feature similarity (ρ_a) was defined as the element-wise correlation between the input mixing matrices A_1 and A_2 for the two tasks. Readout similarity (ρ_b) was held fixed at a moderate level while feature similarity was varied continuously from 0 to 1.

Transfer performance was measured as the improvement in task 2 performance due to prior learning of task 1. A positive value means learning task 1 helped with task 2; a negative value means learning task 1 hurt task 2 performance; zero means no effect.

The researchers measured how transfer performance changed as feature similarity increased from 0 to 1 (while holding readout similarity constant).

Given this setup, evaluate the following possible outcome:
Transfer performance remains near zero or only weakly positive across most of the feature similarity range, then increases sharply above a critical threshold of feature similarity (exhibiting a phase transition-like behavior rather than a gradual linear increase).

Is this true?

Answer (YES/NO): NO